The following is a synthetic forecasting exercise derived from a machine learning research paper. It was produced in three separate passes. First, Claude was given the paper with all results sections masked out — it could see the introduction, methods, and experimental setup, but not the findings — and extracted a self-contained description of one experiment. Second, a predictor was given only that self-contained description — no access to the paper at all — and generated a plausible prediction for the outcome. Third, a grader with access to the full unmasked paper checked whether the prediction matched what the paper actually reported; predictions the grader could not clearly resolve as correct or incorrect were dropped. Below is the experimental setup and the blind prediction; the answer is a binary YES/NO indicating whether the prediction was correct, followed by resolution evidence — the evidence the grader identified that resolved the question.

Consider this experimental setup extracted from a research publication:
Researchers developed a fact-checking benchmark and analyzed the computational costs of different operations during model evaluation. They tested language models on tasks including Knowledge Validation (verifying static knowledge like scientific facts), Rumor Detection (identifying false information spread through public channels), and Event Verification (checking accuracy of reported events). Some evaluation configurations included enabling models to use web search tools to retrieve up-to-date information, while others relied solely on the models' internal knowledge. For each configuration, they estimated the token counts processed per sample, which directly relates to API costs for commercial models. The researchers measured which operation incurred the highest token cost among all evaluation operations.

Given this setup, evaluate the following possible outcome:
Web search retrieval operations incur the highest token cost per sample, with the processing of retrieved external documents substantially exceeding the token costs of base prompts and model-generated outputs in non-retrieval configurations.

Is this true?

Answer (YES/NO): YES